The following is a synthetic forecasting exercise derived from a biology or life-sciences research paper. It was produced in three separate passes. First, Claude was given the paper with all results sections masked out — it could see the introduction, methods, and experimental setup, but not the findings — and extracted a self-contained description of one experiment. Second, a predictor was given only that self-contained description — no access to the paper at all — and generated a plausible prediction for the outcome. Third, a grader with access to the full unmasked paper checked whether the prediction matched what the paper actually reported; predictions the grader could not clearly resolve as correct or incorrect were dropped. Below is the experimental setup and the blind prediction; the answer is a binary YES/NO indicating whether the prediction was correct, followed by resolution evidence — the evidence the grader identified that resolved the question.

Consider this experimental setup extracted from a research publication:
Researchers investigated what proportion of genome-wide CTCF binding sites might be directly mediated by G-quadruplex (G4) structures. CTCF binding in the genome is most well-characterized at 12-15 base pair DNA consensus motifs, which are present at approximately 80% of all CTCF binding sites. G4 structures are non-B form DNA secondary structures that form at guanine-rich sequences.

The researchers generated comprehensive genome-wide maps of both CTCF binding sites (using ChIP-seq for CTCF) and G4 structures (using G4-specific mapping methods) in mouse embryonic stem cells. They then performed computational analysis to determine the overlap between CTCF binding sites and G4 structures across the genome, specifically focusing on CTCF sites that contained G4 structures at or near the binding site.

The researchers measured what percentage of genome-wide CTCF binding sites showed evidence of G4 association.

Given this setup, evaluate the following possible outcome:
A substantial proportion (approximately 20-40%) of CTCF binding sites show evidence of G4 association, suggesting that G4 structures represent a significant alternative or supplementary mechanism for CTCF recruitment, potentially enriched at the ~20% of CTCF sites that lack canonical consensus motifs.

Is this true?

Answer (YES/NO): YES